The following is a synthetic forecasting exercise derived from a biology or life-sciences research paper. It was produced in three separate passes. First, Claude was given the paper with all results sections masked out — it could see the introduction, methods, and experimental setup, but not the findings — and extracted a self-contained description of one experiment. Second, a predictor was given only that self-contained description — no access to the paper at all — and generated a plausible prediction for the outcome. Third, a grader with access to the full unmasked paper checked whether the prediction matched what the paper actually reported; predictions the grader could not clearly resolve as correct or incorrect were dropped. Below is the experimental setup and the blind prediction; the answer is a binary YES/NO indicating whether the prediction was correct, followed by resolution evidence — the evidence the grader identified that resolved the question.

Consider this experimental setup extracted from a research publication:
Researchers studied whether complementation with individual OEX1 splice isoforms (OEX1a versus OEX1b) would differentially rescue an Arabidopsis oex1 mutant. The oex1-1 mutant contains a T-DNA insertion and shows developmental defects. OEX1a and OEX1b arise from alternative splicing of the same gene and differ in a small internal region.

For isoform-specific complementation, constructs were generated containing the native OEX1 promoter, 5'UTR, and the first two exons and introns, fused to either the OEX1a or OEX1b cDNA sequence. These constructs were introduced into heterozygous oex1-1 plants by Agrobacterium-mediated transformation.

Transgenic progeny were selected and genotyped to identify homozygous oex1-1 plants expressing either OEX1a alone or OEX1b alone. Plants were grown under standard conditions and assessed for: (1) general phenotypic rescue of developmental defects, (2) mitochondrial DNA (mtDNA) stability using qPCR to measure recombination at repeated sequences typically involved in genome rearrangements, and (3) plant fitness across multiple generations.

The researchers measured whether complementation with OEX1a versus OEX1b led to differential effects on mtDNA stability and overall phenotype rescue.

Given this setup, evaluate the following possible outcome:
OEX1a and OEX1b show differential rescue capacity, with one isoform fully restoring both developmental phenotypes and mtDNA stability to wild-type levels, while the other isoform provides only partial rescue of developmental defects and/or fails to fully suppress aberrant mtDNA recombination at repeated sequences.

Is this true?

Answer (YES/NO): YES